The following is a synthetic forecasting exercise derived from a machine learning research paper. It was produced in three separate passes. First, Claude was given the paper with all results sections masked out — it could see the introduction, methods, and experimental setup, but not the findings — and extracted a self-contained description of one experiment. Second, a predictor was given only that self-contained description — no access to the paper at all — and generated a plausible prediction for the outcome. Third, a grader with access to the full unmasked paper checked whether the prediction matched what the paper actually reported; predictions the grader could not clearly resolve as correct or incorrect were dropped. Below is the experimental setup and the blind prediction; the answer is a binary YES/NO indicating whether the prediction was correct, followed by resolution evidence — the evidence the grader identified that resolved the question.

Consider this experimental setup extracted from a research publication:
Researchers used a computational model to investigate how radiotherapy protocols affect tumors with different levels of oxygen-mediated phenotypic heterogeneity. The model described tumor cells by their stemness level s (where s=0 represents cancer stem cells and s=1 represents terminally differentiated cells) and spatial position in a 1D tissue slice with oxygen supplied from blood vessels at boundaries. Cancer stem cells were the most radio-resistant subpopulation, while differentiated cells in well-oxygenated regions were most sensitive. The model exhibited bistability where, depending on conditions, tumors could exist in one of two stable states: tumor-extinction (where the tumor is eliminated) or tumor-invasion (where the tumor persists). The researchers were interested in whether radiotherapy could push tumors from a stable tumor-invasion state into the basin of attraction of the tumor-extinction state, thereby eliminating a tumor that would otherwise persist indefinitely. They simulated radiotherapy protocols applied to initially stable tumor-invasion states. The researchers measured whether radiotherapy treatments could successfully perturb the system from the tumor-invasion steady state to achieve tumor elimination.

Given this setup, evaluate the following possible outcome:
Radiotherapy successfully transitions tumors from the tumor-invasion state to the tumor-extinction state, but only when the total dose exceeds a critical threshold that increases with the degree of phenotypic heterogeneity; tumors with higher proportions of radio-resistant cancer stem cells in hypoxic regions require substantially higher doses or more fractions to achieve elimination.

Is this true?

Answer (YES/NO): NO